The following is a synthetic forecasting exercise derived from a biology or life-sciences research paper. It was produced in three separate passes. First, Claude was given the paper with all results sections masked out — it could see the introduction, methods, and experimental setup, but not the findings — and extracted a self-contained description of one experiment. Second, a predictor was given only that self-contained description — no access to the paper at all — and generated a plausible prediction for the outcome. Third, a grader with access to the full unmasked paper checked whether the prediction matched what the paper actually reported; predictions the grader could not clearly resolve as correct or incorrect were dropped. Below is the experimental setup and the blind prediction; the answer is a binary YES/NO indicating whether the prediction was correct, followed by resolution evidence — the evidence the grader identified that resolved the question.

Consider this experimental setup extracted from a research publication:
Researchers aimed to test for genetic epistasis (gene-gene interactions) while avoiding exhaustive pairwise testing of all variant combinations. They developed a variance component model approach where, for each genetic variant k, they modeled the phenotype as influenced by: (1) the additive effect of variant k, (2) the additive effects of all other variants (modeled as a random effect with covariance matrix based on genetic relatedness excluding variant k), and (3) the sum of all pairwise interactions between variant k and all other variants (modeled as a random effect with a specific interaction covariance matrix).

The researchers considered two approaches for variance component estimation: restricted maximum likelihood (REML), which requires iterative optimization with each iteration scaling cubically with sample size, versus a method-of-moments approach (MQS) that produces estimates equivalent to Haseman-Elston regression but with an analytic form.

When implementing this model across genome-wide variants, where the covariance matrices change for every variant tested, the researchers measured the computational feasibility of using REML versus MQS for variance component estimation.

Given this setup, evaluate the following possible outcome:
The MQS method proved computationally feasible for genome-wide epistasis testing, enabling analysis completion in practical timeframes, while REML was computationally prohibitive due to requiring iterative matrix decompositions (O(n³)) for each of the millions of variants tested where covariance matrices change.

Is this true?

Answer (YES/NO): YES